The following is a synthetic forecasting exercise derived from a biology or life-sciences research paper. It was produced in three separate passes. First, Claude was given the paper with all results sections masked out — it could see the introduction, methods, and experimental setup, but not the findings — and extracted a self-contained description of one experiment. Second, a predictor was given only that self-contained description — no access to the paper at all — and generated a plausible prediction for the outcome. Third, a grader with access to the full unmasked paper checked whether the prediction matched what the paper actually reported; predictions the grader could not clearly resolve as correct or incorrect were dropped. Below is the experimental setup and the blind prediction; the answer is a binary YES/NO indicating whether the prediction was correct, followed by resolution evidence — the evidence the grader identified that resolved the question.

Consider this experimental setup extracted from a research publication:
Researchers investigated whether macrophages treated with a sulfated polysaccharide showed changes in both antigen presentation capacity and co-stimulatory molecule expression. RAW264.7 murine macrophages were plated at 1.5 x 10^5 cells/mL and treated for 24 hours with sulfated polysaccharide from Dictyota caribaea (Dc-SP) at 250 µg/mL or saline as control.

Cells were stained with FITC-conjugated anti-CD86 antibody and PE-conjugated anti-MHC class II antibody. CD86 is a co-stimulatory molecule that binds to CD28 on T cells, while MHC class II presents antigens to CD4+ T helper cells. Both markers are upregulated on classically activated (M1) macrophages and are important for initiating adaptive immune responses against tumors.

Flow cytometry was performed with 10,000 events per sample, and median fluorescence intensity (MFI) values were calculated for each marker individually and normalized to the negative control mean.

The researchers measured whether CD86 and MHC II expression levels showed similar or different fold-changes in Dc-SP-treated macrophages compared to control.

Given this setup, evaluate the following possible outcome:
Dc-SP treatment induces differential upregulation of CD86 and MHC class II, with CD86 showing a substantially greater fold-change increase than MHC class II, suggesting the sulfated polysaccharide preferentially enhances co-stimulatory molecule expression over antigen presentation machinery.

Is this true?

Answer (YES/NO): NO